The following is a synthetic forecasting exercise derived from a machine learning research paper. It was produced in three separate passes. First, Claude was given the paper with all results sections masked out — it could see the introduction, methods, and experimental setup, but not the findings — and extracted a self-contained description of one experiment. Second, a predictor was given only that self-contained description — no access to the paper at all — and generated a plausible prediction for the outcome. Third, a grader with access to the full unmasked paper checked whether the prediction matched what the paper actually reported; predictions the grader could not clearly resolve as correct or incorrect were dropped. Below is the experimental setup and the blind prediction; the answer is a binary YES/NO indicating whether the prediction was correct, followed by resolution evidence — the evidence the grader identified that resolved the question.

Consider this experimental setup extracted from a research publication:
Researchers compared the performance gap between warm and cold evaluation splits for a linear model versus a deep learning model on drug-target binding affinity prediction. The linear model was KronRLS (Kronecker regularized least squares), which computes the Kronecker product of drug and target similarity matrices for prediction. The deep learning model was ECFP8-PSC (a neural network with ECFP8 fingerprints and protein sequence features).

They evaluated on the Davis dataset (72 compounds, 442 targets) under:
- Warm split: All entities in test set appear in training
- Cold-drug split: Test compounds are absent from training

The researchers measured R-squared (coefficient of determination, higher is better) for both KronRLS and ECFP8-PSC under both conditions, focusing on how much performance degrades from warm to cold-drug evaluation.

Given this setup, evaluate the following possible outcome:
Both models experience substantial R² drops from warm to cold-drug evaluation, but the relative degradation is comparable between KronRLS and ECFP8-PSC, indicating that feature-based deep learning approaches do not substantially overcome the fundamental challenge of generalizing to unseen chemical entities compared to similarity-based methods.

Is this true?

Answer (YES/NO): NO